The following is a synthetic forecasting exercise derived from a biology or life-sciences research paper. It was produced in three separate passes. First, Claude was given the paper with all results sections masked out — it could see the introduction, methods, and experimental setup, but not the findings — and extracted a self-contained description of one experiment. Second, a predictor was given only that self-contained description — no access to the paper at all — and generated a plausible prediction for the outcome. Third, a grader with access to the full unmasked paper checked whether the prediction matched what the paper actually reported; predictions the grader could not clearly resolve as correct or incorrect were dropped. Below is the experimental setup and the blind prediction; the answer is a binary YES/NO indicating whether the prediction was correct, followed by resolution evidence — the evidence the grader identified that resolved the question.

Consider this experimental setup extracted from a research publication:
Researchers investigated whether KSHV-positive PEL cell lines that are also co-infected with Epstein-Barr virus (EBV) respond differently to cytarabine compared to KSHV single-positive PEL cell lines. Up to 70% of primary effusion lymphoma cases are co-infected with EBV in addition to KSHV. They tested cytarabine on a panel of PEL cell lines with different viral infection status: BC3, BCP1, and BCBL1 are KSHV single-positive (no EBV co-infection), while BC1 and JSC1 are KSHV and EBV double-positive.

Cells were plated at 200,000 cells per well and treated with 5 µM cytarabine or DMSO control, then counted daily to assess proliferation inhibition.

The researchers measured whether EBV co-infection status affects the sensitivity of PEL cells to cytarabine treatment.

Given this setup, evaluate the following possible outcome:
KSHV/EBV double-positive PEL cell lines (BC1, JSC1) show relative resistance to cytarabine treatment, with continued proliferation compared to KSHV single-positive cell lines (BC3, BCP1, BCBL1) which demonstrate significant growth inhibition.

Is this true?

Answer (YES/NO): NO